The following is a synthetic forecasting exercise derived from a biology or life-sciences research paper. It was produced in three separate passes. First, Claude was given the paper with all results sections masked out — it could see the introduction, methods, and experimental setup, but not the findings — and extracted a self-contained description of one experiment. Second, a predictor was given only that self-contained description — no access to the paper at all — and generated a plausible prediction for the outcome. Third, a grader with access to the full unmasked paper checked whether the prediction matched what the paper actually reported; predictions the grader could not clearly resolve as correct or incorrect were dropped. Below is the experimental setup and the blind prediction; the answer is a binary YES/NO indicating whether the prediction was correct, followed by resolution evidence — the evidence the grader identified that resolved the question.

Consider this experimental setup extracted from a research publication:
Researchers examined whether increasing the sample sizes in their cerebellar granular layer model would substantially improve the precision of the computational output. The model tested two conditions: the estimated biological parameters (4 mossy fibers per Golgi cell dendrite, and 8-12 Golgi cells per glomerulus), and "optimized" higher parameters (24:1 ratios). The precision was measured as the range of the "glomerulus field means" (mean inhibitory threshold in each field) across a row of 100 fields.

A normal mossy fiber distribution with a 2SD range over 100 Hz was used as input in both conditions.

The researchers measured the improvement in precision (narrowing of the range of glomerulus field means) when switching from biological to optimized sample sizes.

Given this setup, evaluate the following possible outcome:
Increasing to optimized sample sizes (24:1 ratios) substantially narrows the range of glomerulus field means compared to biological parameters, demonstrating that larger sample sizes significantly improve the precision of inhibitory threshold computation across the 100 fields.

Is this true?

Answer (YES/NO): NO